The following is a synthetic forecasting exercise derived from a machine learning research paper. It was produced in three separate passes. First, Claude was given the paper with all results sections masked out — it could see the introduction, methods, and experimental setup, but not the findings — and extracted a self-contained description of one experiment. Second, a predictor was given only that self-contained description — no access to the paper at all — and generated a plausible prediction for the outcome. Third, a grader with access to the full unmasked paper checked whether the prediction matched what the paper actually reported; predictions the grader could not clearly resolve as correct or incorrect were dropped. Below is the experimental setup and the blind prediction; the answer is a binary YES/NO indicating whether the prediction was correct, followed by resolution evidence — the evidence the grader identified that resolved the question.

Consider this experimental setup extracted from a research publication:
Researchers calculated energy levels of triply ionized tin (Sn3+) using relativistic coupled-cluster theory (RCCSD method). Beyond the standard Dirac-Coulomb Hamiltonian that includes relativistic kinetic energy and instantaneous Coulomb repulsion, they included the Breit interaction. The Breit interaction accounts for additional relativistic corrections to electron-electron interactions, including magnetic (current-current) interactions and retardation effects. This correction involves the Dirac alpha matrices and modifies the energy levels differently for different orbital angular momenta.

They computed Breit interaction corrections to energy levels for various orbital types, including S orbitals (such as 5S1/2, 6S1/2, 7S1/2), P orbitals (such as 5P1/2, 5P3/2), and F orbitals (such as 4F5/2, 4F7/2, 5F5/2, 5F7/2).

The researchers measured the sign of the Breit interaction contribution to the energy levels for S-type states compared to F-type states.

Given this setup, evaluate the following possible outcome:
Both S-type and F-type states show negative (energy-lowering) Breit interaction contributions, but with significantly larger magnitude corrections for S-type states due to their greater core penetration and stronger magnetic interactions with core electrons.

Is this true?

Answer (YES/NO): NO